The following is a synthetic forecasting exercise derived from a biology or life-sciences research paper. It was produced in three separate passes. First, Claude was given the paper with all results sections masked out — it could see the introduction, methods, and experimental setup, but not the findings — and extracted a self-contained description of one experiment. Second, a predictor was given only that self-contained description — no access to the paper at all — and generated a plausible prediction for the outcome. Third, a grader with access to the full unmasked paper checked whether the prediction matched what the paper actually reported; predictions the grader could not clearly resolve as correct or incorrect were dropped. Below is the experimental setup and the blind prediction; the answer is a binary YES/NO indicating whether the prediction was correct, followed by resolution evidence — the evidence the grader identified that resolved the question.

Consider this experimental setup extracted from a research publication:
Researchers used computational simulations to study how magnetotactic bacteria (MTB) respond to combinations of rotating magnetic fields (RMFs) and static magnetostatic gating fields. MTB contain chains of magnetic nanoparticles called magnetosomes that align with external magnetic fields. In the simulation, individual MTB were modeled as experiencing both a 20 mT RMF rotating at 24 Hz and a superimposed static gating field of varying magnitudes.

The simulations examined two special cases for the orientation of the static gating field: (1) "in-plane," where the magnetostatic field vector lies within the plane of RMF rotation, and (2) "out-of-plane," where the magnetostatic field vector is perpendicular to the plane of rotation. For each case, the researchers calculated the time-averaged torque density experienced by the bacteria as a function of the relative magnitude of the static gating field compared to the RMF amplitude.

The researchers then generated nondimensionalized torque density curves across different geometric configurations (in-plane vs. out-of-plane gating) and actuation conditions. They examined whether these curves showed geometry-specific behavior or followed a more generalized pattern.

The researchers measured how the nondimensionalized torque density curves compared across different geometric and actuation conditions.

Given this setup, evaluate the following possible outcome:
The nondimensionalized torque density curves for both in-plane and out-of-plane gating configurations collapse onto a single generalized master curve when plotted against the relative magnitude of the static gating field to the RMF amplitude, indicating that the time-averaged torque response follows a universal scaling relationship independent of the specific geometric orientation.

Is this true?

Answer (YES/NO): YES